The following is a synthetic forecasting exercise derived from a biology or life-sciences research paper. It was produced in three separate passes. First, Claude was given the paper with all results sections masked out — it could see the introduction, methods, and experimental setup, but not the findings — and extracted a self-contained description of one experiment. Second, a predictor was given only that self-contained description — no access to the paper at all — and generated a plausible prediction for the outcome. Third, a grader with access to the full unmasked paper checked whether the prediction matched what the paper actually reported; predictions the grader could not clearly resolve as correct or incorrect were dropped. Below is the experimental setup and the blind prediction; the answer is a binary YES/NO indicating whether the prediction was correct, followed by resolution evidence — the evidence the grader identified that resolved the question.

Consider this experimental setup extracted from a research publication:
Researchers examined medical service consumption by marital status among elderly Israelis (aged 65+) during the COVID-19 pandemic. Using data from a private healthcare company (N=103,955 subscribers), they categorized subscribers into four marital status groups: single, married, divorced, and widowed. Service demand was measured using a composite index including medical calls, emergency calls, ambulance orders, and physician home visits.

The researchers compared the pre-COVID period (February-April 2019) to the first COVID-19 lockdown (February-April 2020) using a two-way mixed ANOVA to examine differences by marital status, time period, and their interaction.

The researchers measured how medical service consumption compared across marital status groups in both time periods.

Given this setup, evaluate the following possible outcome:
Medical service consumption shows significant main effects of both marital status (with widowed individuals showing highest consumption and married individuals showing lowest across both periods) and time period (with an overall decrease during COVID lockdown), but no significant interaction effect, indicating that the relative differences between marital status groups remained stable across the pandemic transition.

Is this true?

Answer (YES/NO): NO